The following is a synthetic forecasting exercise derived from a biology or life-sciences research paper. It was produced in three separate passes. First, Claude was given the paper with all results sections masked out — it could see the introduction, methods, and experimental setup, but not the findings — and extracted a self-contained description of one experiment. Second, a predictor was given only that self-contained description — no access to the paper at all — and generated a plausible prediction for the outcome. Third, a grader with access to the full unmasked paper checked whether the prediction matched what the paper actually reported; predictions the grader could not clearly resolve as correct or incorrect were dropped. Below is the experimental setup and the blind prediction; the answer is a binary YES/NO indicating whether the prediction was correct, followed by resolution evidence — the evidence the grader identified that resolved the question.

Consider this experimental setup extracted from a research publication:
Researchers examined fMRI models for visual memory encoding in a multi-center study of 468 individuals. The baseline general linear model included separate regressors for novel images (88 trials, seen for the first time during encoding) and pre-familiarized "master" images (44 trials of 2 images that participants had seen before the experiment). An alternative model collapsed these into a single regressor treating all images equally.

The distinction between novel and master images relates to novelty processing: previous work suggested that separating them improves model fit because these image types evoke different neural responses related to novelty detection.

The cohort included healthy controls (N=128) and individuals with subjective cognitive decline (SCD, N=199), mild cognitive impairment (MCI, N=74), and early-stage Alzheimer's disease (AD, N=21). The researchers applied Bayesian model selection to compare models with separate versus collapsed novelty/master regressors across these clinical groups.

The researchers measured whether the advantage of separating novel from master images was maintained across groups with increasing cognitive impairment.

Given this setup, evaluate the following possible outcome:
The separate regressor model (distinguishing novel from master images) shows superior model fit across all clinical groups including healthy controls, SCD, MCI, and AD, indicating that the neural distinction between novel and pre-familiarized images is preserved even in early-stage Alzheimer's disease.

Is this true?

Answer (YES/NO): NO